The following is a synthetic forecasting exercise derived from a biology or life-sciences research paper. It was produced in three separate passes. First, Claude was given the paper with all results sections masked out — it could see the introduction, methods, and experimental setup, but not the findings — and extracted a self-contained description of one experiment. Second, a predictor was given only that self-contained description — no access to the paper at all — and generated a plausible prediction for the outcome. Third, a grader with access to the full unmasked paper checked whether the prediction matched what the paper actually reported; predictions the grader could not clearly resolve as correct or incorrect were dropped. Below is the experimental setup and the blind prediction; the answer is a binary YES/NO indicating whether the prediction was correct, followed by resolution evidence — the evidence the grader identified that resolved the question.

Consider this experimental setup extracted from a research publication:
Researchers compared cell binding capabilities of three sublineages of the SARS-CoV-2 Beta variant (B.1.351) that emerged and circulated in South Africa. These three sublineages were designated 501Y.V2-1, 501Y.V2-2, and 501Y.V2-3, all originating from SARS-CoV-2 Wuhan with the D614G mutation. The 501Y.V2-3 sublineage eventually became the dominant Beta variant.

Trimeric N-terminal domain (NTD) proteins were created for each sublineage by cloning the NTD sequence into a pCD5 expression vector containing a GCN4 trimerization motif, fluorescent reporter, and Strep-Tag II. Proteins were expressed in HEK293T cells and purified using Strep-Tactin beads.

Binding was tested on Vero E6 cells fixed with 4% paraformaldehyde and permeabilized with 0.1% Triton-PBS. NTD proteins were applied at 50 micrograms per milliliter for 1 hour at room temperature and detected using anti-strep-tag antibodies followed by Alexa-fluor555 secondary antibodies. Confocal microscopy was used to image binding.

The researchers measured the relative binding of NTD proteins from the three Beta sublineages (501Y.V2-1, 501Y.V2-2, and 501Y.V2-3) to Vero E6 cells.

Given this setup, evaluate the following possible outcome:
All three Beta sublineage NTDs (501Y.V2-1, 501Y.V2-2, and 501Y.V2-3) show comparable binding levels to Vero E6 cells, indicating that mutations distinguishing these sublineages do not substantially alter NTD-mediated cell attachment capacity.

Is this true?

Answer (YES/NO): NO